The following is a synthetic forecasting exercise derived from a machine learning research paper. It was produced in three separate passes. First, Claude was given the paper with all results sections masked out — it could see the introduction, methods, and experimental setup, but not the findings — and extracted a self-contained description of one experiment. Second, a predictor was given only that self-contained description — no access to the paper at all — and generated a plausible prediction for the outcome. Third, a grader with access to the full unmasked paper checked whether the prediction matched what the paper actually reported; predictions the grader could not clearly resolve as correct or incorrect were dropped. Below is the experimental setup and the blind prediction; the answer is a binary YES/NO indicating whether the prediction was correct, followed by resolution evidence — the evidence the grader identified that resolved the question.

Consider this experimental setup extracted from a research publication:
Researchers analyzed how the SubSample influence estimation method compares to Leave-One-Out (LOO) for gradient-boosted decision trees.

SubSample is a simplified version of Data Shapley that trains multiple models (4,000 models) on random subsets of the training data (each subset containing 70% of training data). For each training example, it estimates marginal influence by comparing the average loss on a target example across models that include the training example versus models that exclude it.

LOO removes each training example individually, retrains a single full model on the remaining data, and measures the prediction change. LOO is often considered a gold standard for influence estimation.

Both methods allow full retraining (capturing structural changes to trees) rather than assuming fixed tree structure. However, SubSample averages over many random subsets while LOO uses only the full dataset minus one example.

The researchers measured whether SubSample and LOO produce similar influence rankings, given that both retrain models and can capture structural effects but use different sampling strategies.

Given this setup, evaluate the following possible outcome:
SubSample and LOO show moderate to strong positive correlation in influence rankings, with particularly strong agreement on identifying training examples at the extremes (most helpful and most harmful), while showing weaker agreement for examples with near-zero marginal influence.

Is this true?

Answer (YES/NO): NO